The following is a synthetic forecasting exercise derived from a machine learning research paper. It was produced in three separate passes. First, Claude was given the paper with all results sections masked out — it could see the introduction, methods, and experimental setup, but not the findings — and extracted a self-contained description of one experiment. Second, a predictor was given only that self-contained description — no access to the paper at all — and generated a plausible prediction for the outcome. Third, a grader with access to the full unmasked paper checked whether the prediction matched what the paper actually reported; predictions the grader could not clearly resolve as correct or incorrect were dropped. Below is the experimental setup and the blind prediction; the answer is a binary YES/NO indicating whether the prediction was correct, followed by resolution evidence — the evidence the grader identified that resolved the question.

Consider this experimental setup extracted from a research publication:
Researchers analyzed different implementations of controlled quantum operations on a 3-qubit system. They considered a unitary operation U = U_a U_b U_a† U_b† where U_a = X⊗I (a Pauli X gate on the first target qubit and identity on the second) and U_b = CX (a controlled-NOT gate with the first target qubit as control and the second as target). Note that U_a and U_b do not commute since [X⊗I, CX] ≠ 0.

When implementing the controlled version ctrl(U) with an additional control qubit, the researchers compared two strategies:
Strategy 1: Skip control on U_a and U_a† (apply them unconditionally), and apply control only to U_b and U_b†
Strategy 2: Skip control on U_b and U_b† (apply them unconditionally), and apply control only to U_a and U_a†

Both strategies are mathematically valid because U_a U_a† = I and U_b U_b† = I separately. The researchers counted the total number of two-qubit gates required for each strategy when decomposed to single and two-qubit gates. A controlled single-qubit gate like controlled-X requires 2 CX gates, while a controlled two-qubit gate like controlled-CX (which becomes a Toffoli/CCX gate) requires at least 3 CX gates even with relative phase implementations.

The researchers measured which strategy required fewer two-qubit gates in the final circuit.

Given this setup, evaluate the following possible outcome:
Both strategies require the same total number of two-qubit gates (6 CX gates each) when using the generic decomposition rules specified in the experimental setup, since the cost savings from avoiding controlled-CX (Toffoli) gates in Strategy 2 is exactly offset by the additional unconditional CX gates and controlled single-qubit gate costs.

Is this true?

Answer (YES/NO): NO